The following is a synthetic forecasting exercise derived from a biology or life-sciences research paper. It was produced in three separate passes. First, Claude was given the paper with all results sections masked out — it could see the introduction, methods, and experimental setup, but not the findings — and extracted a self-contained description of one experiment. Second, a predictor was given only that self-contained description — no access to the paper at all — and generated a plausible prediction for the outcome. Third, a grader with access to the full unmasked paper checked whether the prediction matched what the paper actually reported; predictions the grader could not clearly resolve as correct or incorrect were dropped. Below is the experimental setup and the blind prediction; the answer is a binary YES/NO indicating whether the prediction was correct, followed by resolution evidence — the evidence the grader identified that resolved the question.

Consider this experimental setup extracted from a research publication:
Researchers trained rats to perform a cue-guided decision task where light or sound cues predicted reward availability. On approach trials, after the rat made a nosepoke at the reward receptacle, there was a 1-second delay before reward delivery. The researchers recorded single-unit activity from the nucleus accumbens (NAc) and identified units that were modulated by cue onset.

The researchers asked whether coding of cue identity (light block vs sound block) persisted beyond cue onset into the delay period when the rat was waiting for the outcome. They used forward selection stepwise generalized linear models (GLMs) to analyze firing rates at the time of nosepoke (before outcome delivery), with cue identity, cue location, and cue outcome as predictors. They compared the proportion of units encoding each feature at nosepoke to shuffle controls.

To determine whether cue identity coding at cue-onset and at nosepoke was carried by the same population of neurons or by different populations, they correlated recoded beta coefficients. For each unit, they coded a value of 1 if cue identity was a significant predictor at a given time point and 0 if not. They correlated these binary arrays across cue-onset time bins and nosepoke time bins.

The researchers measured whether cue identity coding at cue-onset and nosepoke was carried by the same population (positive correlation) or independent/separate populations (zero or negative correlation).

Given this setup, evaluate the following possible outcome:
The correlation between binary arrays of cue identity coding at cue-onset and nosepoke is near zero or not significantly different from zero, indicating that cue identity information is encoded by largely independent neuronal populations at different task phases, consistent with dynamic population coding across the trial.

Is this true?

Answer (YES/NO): NO